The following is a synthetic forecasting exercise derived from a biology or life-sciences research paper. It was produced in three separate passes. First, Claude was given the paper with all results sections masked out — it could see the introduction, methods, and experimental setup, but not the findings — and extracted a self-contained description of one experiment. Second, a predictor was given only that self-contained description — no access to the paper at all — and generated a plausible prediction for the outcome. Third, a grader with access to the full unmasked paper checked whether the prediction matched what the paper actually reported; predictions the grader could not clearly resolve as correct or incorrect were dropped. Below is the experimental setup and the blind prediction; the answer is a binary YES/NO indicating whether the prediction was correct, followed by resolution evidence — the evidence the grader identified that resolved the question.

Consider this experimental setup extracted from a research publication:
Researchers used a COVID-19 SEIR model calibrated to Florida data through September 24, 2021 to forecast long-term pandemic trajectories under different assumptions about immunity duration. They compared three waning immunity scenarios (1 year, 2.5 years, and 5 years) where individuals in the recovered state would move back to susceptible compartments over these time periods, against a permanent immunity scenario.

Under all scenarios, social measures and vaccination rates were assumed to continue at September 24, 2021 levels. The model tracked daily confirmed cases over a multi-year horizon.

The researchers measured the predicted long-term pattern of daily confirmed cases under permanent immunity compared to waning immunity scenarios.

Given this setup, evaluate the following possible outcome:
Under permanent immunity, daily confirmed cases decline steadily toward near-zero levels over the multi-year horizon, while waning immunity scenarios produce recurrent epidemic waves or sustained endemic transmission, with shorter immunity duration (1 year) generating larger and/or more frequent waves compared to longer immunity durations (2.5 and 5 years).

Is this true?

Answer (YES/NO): YES